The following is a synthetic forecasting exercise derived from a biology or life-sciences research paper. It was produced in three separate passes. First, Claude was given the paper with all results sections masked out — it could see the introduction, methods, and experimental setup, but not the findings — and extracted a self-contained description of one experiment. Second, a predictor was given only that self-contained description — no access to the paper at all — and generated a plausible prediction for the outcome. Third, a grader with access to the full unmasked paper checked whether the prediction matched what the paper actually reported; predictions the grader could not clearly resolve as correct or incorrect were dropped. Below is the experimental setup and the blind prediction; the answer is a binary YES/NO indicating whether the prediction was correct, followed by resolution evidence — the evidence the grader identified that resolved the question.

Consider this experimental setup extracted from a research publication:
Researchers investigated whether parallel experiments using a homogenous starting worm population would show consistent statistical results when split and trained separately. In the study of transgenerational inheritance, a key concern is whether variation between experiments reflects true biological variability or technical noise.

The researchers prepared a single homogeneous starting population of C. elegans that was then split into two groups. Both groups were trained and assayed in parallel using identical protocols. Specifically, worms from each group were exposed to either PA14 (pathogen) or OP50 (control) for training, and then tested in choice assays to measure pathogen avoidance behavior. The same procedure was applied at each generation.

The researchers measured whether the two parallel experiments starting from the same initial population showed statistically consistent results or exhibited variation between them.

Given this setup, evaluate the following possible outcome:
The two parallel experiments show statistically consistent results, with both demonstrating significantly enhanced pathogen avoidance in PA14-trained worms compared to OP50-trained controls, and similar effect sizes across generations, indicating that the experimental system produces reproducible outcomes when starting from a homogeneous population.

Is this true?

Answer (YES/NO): NO